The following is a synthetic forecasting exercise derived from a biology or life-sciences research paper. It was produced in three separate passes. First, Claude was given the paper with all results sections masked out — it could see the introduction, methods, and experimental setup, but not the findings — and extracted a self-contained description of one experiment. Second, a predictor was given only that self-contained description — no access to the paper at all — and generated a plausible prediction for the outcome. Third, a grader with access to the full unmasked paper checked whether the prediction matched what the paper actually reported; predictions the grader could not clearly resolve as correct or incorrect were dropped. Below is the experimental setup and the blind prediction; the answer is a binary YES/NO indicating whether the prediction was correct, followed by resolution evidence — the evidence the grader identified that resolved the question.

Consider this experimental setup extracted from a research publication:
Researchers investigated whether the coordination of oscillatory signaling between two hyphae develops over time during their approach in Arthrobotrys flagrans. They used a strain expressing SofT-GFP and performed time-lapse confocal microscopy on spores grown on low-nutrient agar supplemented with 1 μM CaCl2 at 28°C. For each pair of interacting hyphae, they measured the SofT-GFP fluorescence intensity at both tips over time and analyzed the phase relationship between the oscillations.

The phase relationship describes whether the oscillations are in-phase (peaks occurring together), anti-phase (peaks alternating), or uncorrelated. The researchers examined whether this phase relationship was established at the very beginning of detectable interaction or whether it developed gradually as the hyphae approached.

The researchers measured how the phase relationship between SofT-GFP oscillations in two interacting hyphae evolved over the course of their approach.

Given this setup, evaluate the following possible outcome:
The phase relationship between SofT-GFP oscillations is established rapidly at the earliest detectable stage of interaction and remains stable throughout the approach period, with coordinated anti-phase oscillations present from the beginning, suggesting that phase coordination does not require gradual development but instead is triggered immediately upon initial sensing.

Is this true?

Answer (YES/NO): NO